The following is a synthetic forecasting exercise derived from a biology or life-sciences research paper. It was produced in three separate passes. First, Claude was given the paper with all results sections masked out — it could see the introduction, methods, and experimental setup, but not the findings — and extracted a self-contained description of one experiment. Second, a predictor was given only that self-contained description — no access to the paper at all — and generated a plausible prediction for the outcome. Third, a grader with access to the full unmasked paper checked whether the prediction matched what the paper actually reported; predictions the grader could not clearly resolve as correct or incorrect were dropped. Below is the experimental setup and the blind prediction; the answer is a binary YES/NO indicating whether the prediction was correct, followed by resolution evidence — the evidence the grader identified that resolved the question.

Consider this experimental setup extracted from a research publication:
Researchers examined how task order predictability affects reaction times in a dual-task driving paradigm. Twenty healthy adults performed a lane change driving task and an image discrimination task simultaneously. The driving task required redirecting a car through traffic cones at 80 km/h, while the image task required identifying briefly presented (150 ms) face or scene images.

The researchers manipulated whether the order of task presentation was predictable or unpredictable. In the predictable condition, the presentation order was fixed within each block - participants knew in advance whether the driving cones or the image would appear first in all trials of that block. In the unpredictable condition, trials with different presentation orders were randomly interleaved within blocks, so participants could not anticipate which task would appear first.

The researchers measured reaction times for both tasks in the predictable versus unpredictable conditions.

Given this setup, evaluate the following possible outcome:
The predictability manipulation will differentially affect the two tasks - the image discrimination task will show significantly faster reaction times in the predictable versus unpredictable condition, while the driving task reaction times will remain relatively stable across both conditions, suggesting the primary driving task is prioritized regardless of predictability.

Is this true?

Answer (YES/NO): NO